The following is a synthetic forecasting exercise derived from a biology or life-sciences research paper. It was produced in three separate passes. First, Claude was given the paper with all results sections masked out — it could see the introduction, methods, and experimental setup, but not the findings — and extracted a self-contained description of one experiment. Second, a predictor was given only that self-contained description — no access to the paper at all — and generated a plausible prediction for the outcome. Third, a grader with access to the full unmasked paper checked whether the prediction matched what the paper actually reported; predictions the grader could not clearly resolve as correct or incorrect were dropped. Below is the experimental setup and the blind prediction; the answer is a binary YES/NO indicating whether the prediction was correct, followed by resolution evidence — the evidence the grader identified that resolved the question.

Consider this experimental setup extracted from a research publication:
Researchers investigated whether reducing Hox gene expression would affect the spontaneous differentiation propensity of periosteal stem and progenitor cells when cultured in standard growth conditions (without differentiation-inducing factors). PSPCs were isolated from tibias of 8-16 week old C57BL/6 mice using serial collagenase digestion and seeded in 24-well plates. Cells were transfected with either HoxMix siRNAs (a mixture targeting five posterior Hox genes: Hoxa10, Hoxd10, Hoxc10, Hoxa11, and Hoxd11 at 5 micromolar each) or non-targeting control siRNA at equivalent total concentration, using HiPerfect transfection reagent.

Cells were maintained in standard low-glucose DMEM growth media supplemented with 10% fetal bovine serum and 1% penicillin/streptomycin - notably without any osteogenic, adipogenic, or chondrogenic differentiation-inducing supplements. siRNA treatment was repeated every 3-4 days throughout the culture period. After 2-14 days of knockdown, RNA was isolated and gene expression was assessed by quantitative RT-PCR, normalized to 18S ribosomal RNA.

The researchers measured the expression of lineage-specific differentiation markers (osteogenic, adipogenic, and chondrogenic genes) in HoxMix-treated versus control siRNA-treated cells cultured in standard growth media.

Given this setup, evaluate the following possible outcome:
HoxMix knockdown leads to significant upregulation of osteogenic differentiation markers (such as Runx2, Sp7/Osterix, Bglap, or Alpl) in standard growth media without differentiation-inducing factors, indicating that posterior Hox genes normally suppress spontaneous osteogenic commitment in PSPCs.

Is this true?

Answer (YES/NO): YES